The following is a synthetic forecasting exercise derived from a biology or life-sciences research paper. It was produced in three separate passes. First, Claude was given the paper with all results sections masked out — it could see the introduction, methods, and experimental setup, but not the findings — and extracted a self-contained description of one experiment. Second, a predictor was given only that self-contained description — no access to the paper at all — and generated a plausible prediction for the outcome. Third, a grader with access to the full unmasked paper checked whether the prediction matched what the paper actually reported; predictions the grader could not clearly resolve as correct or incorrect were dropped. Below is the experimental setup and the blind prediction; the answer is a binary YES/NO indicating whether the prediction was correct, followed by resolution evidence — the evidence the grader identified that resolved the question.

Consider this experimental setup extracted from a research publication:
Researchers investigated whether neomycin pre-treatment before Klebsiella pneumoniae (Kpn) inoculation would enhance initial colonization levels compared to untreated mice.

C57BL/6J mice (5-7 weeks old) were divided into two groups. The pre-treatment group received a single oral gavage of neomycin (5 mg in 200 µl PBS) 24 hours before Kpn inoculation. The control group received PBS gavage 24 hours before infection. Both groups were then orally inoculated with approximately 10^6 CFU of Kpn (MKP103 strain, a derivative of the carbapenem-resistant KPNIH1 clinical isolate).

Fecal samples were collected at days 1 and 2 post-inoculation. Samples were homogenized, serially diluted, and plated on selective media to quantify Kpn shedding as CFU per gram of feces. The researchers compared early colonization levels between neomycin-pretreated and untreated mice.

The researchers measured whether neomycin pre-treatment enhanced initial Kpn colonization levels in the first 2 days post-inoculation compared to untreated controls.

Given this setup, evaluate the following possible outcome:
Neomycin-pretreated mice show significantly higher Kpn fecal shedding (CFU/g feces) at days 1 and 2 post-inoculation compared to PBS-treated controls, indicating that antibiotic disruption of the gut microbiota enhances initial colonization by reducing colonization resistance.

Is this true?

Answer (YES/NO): YES